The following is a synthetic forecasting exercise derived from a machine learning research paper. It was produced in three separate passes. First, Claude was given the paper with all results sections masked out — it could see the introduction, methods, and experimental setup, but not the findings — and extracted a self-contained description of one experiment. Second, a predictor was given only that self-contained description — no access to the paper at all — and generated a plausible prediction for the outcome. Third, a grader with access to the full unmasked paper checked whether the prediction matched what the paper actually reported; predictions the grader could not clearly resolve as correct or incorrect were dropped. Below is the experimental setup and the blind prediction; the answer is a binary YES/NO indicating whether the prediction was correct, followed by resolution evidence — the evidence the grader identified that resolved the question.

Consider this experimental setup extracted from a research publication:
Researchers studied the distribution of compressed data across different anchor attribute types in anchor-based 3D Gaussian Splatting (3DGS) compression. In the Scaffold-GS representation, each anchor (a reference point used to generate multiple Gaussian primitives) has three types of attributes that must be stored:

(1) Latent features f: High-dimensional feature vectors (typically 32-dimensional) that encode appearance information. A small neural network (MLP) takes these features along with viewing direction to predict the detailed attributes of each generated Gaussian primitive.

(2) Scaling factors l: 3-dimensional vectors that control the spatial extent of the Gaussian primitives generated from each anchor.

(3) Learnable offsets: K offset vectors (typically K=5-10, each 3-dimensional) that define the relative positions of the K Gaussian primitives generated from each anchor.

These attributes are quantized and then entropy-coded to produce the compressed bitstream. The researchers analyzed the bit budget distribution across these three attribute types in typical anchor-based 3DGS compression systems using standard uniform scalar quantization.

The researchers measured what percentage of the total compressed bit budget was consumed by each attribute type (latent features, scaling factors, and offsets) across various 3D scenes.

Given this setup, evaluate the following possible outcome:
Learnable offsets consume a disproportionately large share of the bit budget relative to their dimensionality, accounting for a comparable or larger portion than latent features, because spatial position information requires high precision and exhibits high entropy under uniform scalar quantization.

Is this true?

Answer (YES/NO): NO